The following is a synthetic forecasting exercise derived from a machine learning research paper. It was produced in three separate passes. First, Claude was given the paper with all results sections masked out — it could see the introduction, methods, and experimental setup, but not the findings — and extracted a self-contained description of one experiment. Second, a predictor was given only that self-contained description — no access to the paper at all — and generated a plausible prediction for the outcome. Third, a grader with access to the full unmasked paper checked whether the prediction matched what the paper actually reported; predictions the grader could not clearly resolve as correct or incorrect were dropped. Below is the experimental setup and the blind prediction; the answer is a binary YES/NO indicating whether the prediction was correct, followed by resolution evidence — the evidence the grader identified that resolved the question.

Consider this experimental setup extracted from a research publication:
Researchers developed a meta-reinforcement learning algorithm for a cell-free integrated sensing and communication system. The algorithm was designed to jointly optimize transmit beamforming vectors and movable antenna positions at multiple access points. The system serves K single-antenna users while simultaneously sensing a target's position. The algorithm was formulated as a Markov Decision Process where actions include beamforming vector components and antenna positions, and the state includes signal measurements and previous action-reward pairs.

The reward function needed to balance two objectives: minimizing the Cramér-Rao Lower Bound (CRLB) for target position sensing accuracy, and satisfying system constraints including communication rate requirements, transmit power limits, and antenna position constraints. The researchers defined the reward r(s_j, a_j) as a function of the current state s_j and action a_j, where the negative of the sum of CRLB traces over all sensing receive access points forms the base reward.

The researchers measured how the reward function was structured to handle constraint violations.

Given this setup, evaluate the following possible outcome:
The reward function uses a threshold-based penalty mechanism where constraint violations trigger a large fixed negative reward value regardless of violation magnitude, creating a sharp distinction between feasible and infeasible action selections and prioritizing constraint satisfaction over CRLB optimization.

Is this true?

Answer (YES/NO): NO